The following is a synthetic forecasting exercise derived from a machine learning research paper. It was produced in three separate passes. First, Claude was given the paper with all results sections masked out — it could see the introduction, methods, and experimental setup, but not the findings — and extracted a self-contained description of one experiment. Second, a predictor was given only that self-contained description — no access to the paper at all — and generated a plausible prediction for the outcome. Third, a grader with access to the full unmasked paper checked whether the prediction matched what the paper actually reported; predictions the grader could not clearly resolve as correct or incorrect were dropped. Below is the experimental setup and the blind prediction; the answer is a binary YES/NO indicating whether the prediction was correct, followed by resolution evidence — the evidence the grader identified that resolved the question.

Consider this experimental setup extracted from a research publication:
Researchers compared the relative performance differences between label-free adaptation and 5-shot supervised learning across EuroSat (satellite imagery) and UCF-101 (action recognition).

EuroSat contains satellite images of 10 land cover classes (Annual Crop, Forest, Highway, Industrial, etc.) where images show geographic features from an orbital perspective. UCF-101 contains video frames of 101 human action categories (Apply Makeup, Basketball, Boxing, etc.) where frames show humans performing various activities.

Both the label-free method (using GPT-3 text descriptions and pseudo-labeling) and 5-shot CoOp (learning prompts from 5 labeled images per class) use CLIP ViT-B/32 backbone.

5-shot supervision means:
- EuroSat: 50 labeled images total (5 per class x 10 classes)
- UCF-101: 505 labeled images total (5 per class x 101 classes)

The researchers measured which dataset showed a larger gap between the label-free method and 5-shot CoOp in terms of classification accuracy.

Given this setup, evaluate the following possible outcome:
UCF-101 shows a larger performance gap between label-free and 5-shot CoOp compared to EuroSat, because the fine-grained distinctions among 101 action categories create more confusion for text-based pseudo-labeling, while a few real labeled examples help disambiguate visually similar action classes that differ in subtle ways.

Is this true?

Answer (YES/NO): YES